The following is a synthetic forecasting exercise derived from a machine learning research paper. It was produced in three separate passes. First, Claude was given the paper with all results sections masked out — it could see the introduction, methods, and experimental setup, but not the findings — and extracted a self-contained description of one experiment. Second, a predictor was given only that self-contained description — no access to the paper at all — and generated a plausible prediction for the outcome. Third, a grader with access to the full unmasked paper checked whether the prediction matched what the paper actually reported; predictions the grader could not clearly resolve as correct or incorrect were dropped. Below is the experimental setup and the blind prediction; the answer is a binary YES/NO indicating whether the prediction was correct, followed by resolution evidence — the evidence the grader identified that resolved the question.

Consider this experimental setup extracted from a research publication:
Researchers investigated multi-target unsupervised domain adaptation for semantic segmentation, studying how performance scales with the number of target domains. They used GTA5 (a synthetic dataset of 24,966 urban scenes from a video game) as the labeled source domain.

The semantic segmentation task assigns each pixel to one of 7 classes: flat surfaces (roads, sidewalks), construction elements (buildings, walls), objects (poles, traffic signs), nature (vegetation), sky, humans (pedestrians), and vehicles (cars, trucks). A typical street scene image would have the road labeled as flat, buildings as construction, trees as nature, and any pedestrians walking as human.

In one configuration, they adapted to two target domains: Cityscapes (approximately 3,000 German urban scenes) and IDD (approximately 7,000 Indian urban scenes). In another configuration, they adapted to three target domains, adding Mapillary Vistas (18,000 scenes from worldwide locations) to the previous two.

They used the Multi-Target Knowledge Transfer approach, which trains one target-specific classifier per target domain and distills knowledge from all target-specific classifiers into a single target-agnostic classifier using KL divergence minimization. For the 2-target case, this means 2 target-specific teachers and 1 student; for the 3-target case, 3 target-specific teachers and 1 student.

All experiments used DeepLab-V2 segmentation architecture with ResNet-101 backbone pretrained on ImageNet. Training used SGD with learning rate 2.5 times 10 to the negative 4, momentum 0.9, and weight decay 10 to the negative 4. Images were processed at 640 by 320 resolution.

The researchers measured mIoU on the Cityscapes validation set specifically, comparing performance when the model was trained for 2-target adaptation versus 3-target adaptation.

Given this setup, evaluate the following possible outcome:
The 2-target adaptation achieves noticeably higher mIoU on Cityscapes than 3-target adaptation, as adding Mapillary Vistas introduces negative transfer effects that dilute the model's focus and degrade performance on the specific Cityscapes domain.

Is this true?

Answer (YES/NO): NO